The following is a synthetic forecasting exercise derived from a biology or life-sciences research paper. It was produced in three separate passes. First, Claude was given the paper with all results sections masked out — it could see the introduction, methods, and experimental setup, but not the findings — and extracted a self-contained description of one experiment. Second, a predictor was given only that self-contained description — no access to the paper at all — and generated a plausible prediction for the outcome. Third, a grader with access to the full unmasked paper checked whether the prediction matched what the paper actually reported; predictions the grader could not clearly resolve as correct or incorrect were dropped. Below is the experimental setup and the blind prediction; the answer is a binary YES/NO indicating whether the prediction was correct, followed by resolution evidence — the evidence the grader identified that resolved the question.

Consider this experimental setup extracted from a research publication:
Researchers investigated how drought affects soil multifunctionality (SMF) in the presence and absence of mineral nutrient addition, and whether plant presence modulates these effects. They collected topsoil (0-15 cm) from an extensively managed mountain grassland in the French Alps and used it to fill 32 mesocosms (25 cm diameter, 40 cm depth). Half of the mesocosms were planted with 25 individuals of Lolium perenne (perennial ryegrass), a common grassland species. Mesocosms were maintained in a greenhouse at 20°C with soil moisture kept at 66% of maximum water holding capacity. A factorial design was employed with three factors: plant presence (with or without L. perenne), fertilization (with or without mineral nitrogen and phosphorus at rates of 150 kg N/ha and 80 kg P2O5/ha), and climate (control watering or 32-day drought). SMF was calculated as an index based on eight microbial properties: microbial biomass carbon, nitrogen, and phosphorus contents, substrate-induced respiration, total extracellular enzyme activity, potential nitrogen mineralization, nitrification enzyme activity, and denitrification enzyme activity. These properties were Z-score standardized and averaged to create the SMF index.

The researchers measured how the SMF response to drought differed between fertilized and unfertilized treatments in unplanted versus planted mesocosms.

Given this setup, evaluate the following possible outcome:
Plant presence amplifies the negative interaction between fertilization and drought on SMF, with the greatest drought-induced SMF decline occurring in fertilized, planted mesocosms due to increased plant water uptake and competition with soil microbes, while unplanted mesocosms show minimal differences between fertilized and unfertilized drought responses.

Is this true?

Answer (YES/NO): NO